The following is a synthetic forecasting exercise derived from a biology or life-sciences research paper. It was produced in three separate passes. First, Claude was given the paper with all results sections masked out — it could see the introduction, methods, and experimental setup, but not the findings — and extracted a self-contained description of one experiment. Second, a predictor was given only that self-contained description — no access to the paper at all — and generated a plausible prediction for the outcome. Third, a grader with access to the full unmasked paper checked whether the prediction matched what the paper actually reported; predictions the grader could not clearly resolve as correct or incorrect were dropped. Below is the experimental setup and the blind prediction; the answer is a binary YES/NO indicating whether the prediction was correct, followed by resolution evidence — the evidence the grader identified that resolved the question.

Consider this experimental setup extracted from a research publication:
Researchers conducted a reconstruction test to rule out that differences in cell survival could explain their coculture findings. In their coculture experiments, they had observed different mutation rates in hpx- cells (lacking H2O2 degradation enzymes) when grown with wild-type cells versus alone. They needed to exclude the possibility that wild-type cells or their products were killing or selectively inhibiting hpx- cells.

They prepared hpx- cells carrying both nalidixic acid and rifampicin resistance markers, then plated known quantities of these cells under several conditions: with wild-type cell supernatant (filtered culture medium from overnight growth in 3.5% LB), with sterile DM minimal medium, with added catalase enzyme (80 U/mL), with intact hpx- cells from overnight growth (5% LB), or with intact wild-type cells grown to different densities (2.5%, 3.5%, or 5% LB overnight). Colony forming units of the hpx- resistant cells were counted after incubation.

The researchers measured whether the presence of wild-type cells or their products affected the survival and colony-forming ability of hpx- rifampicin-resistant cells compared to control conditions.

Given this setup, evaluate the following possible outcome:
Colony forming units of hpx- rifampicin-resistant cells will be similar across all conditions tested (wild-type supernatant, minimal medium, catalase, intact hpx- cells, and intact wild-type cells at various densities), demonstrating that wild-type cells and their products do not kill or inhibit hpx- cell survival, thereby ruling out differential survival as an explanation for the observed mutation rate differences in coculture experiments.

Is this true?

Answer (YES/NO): YES